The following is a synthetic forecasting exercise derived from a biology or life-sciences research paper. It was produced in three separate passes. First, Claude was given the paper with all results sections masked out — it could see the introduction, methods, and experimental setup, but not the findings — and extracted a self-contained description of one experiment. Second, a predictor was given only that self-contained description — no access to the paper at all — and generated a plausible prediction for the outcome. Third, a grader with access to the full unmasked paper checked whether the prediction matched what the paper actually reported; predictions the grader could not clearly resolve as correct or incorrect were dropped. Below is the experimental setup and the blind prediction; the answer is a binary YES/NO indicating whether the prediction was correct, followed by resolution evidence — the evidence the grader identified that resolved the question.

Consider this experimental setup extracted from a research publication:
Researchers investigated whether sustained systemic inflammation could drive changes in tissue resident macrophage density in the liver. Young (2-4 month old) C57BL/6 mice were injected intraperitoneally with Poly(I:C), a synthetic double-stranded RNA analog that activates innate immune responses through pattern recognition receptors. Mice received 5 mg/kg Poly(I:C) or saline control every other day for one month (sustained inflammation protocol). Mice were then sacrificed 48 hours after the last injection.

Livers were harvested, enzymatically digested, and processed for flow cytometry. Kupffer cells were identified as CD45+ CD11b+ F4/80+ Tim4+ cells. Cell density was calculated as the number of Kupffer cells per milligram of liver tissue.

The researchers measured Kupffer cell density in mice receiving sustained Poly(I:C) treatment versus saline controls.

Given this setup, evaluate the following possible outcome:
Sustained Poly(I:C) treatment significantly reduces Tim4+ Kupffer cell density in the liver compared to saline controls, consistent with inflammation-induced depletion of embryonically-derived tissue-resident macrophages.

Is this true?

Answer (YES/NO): YES